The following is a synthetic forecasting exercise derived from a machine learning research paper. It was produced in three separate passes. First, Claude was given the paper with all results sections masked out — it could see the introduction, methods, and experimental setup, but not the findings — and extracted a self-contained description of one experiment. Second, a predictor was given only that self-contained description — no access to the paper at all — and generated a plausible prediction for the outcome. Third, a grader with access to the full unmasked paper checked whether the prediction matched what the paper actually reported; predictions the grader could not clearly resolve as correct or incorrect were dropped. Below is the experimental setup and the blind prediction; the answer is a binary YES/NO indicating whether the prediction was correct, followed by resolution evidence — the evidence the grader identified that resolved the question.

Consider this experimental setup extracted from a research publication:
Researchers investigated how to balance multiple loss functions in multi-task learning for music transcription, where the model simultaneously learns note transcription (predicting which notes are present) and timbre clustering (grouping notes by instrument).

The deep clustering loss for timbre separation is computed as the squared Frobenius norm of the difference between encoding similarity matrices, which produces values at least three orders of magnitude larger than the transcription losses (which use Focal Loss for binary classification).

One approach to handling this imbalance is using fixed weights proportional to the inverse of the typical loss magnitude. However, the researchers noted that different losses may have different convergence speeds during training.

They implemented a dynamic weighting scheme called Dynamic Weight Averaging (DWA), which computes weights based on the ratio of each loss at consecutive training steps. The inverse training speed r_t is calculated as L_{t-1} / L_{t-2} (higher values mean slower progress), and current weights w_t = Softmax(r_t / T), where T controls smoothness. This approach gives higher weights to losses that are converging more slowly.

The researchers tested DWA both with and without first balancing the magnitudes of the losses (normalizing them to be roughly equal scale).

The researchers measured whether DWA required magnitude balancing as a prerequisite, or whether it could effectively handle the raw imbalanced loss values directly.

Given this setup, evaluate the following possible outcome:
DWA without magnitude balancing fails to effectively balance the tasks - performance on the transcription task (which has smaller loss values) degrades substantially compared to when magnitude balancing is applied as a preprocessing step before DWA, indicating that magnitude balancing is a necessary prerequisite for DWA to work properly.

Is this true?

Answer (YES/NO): YES